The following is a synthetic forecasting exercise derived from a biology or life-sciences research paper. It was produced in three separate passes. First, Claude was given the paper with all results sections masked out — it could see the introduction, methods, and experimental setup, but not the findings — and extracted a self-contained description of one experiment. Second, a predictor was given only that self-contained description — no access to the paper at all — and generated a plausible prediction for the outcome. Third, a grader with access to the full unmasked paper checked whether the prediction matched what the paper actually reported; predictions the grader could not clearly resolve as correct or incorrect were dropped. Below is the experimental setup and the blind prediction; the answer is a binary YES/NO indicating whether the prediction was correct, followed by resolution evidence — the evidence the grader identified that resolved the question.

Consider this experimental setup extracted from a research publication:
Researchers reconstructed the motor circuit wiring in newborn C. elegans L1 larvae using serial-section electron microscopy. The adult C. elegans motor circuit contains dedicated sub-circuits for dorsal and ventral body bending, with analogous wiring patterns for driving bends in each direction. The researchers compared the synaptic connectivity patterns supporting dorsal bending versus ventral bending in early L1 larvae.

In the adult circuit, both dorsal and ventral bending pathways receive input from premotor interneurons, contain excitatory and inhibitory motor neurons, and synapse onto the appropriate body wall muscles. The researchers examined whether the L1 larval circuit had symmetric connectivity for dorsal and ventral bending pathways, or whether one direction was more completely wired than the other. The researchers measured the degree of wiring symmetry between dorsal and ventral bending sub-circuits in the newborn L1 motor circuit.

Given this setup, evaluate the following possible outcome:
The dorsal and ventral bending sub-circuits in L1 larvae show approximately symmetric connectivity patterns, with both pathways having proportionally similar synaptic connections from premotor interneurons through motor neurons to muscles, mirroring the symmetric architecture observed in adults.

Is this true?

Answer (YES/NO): NO